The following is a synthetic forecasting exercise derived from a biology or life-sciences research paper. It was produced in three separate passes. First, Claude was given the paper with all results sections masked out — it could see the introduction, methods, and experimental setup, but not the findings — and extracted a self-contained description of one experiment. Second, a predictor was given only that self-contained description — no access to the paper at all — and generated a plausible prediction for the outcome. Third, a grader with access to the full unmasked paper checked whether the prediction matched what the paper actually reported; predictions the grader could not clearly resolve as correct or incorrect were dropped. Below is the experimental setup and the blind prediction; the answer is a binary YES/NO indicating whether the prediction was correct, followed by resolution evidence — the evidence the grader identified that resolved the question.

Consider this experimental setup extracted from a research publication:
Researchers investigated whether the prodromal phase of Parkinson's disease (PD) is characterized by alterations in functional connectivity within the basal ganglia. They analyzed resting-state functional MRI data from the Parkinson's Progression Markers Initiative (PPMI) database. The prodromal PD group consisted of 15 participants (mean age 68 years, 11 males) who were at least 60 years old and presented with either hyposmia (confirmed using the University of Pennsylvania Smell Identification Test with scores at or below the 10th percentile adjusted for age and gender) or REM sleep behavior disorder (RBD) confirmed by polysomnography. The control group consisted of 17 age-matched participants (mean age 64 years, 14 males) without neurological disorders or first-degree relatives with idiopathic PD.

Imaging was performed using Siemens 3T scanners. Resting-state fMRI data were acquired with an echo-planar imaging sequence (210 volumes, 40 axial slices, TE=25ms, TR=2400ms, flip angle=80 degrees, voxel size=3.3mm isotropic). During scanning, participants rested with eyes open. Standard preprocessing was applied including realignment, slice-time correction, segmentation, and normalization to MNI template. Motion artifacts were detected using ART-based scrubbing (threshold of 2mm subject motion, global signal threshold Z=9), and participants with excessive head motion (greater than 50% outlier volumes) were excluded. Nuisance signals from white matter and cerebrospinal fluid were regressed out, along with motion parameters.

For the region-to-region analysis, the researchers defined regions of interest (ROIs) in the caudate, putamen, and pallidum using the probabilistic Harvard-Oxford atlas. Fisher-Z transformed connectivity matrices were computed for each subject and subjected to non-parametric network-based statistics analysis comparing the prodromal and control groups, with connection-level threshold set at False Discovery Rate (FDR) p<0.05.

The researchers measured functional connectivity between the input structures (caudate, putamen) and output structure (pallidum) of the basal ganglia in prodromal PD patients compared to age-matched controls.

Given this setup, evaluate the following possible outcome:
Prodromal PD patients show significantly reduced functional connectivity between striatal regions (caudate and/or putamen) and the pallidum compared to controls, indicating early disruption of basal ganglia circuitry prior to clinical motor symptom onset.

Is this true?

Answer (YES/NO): YES